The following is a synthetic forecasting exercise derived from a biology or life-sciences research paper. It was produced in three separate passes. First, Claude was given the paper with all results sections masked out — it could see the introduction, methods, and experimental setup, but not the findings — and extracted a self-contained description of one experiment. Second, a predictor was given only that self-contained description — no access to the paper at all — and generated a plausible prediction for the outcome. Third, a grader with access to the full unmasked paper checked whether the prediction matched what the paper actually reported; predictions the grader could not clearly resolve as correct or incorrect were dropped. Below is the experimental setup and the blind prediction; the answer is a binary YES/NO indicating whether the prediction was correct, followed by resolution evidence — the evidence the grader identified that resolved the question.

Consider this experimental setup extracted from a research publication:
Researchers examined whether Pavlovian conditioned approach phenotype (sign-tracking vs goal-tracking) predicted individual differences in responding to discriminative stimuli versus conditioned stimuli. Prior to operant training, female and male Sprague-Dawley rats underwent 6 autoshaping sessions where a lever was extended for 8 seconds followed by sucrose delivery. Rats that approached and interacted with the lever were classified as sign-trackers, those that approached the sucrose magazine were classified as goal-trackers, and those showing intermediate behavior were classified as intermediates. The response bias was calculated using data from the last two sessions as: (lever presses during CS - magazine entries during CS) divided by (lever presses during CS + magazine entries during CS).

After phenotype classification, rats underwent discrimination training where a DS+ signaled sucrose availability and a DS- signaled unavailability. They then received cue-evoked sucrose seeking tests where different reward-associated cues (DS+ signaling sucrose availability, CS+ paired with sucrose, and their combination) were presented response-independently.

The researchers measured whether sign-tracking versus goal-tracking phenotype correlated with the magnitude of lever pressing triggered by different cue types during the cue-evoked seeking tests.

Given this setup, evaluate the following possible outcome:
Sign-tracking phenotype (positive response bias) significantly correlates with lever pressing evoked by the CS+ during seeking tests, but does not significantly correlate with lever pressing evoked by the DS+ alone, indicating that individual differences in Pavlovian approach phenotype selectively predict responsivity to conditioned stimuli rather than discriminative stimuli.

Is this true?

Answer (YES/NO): NO